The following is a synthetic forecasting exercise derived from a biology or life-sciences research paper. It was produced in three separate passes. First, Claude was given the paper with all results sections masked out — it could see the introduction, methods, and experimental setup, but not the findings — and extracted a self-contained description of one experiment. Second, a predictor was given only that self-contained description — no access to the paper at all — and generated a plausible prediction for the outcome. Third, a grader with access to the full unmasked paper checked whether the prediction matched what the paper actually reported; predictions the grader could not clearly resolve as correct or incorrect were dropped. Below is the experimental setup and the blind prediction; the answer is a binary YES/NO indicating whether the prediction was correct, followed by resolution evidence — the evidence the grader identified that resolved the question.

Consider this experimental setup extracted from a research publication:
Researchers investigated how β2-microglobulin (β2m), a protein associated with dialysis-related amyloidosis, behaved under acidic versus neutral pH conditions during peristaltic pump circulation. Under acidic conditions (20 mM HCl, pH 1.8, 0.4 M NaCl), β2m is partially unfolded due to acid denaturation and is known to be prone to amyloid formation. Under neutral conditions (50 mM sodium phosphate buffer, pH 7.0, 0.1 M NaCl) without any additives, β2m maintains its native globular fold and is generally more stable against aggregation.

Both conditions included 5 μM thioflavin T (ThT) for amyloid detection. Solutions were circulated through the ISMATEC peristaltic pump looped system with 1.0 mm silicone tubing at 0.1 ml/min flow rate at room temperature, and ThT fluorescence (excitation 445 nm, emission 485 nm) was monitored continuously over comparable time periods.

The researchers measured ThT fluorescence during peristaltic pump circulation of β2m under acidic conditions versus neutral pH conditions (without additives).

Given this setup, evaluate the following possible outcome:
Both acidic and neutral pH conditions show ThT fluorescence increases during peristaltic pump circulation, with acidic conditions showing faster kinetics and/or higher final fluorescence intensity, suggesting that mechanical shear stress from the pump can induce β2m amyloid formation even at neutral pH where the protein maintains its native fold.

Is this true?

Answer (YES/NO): NO